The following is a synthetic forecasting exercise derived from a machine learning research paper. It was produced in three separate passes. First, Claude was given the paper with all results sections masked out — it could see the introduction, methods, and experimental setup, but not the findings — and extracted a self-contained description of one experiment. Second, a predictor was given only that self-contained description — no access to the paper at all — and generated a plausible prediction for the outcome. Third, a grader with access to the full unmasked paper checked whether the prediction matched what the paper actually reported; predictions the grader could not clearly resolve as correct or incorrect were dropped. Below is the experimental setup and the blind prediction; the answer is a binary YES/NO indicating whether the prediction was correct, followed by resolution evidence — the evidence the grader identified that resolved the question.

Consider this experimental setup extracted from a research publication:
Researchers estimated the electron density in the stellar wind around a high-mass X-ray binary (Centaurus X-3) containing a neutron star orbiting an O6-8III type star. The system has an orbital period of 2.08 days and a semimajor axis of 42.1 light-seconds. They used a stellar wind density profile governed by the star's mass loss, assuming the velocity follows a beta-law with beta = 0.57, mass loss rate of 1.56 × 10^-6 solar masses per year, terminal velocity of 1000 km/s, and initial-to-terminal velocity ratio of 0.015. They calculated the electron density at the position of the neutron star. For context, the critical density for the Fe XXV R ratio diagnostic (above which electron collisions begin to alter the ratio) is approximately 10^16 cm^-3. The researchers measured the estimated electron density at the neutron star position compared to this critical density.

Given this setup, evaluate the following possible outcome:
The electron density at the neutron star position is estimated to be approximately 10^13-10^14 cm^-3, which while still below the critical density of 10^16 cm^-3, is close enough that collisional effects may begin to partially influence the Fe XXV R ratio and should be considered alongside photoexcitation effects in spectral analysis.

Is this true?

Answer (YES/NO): NO